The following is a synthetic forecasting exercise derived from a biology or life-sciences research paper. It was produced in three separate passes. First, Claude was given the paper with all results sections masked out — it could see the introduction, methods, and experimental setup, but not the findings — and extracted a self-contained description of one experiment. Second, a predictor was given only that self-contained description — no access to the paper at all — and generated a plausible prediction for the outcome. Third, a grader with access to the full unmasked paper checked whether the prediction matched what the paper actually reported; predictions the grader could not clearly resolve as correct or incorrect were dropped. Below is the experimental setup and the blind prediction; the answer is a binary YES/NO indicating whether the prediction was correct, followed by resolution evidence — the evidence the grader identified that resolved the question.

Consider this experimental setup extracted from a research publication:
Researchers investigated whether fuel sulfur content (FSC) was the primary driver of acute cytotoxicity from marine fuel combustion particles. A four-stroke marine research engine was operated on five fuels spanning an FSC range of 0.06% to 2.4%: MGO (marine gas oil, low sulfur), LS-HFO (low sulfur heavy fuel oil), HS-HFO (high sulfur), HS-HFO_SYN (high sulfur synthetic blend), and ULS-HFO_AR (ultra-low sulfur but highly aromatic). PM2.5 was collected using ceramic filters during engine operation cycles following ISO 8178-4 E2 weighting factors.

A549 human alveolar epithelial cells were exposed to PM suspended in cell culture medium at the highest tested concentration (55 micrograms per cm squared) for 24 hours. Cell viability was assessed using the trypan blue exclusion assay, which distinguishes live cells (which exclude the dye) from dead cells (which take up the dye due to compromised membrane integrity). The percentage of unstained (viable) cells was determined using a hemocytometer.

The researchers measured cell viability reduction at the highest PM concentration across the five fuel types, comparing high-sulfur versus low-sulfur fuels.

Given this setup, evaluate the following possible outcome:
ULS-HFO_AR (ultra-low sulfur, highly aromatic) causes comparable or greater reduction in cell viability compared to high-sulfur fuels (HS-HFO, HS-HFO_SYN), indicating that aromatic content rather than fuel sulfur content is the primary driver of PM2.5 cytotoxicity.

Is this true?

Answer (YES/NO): NO